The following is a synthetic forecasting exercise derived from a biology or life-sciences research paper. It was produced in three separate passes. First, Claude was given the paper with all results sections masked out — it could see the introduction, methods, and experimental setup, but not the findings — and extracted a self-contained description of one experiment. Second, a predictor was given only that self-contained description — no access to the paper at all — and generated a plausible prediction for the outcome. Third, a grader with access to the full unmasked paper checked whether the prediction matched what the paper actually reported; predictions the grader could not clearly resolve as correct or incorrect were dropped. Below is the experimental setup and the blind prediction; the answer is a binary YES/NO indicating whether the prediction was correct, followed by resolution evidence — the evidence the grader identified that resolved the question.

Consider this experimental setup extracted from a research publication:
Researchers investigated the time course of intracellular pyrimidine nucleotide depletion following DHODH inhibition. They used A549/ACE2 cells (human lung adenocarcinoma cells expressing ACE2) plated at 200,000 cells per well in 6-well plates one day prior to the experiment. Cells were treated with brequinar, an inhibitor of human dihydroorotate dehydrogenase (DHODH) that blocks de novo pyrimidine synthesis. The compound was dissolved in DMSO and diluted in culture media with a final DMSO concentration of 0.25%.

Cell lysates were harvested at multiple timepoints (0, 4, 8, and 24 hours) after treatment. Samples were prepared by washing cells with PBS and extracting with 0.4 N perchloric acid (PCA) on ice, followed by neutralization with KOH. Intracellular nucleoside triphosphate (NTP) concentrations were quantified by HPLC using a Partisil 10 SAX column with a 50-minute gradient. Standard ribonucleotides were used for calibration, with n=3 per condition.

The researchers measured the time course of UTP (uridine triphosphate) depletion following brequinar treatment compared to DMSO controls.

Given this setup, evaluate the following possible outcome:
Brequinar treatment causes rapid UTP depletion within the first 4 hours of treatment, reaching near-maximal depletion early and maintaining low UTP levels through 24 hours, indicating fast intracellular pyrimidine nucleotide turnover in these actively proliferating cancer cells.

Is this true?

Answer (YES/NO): NO